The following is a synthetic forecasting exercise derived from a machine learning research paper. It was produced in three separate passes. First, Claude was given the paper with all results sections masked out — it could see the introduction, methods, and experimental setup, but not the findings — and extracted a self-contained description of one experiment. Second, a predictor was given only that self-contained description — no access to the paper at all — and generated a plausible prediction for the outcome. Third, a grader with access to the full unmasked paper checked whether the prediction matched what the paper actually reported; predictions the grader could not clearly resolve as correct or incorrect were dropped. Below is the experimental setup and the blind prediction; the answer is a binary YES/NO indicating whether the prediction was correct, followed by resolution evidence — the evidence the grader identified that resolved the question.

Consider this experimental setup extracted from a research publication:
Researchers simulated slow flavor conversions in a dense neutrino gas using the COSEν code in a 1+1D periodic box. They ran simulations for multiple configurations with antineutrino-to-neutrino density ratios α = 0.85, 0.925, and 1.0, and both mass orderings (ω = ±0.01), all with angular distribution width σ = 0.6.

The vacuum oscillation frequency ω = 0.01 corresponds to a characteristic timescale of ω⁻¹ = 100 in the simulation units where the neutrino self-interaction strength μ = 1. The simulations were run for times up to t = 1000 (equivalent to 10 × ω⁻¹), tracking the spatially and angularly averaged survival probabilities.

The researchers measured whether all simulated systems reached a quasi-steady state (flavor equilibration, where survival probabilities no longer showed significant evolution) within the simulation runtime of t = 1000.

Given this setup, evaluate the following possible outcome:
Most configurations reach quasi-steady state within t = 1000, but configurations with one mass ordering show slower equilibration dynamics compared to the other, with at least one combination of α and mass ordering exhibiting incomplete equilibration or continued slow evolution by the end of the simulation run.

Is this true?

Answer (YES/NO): NO